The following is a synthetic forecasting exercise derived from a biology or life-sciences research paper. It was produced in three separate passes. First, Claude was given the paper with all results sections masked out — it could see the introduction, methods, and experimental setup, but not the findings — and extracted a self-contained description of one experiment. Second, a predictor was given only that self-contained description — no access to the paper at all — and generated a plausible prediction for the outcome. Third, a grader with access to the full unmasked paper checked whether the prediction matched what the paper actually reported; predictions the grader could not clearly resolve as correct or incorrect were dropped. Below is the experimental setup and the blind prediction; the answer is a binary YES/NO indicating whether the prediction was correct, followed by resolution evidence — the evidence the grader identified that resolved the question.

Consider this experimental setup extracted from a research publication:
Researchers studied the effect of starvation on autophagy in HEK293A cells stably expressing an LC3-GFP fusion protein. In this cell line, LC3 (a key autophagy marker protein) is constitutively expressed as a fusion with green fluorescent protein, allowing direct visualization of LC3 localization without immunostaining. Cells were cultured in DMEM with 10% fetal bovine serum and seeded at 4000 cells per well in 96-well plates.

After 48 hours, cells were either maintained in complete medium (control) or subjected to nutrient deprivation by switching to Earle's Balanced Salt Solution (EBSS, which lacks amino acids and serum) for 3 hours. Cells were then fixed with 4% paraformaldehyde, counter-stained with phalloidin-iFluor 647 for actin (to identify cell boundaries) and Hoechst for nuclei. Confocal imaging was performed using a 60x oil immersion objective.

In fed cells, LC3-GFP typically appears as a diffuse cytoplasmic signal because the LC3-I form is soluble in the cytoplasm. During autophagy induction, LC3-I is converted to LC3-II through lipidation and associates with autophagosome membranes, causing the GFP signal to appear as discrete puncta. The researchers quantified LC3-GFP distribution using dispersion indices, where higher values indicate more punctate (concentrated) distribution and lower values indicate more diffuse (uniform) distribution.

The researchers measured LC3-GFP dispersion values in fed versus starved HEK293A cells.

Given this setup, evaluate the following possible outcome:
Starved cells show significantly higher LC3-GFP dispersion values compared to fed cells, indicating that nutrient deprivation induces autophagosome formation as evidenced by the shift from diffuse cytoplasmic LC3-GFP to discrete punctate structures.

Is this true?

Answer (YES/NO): YES